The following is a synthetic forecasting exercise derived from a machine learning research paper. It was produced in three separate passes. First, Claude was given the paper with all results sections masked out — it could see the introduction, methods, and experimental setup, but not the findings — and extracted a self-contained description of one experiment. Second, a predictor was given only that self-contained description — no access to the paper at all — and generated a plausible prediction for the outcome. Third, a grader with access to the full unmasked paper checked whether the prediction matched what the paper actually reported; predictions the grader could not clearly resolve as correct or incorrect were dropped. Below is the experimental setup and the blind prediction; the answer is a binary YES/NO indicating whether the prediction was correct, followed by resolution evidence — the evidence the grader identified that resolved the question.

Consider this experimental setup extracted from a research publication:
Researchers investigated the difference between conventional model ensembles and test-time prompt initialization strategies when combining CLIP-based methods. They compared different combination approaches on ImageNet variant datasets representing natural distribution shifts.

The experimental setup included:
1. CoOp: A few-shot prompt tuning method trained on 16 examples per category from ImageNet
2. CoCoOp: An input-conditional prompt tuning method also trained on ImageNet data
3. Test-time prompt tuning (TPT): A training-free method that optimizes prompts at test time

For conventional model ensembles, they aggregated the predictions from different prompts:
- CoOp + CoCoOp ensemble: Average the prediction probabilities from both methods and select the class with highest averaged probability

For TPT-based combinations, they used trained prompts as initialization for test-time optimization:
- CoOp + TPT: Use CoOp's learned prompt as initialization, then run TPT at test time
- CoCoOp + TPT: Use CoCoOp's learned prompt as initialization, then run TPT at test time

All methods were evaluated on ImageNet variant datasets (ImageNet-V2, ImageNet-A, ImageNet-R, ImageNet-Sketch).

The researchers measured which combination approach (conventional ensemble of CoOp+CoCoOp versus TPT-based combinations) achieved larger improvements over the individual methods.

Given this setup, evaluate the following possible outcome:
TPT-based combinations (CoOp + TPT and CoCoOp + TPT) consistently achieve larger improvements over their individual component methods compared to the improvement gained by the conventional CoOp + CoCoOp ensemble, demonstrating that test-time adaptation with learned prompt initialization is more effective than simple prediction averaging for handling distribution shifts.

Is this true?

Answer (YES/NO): YES